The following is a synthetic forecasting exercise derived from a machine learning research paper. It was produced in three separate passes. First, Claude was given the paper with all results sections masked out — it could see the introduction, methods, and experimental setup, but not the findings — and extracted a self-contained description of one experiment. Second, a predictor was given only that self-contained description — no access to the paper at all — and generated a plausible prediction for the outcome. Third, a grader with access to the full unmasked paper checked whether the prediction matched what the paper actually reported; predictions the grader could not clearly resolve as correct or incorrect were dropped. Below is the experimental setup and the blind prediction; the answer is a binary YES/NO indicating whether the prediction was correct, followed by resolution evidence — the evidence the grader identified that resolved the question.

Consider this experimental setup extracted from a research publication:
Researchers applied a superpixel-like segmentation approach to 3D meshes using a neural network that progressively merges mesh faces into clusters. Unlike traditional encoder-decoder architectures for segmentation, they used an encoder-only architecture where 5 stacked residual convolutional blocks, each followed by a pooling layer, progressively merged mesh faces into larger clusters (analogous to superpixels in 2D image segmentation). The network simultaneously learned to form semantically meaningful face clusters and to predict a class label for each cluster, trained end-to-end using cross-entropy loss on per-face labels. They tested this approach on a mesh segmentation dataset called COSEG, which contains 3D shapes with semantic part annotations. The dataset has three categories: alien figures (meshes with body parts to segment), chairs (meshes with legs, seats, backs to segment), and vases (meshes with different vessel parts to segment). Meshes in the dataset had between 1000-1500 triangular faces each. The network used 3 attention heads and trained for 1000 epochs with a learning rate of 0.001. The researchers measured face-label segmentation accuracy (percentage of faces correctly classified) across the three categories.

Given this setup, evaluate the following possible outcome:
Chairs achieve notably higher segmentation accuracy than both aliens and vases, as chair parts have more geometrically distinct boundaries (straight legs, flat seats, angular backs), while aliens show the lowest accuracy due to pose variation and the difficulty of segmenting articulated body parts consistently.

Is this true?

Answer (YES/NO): NO